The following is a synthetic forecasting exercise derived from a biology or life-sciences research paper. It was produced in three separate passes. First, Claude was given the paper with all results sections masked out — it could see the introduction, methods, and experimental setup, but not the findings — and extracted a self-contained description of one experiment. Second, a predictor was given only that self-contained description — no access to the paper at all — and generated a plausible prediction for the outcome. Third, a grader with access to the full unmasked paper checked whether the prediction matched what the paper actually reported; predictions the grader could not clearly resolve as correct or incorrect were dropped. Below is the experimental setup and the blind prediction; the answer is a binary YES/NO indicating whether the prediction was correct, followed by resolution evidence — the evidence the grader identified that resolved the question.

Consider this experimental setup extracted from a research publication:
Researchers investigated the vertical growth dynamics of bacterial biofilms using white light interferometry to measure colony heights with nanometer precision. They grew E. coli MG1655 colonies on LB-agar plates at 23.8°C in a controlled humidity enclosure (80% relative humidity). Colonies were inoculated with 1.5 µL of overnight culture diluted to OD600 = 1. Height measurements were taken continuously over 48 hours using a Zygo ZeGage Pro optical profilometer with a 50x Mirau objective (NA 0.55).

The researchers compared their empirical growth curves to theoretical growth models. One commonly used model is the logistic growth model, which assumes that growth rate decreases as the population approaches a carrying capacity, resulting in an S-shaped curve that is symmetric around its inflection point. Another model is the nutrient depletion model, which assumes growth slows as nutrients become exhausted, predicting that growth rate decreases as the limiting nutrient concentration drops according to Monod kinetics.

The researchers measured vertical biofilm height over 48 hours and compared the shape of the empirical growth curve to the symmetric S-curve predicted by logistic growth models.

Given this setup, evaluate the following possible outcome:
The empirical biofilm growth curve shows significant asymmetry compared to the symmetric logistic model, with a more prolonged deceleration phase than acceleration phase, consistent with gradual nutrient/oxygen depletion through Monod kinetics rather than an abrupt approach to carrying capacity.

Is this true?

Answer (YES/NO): NO